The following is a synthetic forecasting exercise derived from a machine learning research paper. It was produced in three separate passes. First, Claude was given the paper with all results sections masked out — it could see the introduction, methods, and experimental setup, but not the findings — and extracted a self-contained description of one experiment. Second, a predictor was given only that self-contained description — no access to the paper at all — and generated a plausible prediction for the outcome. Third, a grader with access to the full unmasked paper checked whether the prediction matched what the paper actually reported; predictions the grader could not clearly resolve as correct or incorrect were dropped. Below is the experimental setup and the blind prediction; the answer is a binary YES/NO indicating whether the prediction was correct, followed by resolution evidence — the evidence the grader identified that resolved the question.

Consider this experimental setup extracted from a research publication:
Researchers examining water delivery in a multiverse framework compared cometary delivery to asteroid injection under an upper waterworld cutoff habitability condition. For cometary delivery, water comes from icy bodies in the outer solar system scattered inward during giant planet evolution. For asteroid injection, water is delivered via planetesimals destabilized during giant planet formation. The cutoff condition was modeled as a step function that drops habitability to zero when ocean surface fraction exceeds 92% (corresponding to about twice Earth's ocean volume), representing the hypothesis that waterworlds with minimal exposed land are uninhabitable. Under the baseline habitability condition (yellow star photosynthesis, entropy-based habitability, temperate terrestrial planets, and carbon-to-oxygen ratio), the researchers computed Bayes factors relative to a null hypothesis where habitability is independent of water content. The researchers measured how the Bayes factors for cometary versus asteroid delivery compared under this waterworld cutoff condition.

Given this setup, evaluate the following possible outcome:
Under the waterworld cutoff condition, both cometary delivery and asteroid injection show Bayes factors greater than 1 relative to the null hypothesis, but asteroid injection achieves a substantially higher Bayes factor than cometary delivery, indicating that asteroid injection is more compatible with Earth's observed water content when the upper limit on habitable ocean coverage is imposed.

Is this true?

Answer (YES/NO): NO